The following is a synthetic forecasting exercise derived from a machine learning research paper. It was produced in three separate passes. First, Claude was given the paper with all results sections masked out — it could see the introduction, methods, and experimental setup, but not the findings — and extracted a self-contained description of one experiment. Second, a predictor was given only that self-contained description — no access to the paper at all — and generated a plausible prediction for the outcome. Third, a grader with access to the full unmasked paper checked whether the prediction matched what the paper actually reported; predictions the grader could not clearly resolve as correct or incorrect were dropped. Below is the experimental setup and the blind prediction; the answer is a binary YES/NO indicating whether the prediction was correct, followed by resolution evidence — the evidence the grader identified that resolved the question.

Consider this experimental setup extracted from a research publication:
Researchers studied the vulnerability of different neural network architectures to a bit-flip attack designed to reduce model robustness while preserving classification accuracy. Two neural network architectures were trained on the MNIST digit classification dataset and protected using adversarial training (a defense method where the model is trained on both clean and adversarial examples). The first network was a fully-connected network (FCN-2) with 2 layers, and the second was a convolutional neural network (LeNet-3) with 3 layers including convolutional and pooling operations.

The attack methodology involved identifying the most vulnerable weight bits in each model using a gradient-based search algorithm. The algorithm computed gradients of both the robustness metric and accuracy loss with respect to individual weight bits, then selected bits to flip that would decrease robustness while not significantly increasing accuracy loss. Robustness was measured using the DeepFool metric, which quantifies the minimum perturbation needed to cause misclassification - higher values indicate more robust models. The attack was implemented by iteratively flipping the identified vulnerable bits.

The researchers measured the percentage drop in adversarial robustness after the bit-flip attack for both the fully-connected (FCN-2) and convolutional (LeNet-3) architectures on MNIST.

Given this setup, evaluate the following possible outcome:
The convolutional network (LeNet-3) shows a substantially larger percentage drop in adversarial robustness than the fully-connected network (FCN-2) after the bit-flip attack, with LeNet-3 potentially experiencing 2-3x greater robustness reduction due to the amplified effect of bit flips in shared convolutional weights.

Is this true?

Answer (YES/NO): NO